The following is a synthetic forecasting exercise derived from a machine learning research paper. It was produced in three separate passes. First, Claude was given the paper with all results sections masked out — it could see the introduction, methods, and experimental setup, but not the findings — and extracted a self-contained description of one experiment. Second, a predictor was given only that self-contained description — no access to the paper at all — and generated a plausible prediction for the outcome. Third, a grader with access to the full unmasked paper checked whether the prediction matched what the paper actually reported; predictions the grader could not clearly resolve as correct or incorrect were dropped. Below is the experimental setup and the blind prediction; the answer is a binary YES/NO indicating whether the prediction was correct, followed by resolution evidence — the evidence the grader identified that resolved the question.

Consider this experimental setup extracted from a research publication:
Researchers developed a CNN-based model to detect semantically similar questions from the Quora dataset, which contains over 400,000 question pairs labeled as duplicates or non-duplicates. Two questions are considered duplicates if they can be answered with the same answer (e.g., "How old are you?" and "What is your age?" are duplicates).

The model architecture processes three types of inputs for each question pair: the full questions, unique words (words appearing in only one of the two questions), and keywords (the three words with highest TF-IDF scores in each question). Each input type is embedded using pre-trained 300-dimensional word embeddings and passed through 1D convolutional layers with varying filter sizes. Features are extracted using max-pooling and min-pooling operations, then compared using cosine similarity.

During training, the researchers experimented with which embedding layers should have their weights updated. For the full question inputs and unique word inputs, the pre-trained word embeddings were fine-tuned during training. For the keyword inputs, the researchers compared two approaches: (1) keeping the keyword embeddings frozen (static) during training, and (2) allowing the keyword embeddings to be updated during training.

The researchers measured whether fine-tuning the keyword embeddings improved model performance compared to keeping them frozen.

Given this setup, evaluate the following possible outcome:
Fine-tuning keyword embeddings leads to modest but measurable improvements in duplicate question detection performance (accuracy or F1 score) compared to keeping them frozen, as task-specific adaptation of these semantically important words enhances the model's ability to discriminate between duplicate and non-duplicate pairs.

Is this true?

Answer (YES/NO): NO